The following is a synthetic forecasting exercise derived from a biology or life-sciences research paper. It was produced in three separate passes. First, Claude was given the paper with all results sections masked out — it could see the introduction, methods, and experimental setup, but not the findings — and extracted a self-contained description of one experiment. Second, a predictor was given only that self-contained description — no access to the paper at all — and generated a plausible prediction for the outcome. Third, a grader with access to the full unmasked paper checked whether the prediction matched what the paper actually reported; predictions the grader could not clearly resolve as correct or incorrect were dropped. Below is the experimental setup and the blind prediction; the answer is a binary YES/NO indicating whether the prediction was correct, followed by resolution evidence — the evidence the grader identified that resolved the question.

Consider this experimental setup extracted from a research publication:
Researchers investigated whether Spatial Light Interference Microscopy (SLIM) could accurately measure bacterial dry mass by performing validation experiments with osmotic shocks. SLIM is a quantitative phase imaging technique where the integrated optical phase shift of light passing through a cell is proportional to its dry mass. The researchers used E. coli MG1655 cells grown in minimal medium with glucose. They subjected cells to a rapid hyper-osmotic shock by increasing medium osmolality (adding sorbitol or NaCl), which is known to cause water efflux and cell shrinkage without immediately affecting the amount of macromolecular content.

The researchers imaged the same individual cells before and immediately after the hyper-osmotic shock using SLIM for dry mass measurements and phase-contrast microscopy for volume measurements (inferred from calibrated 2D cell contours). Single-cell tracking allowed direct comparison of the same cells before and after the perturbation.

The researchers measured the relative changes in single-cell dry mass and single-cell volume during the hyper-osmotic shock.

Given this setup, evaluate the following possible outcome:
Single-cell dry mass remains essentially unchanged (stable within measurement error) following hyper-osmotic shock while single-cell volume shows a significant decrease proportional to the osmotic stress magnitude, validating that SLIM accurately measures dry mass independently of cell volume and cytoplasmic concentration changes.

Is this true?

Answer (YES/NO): YES